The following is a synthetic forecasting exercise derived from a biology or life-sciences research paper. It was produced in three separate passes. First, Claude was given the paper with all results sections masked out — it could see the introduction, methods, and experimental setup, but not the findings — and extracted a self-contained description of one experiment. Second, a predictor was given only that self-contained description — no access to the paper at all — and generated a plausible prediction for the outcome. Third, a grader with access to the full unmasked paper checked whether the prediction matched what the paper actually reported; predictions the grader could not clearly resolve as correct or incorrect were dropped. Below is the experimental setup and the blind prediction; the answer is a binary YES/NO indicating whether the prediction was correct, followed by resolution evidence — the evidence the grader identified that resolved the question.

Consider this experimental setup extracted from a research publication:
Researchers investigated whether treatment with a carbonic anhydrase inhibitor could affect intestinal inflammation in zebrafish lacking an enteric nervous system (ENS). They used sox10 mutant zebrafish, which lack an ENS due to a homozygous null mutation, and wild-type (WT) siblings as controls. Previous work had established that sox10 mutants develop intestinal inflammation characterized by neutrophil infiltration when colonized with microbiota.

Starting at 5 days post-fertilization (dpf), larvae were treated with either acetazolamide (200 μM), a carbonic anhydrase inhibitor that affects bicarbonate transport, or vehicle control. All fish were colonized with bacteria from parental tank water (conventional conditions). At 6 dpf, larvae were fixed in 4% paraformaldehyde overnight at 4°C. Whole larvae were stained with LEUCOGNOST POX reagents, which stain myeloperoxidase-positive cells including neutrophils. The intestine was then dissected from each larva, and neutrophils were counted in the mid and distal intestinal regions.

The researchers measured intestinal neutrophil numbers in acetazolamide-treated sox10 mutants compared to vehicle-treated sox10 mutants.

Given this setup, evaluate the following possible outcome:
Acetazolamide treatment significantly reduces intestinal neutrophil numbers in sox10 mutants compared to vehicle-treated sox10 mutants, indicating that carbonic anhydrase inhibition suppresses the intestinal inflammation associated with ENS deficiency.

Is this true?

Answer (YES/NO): NO